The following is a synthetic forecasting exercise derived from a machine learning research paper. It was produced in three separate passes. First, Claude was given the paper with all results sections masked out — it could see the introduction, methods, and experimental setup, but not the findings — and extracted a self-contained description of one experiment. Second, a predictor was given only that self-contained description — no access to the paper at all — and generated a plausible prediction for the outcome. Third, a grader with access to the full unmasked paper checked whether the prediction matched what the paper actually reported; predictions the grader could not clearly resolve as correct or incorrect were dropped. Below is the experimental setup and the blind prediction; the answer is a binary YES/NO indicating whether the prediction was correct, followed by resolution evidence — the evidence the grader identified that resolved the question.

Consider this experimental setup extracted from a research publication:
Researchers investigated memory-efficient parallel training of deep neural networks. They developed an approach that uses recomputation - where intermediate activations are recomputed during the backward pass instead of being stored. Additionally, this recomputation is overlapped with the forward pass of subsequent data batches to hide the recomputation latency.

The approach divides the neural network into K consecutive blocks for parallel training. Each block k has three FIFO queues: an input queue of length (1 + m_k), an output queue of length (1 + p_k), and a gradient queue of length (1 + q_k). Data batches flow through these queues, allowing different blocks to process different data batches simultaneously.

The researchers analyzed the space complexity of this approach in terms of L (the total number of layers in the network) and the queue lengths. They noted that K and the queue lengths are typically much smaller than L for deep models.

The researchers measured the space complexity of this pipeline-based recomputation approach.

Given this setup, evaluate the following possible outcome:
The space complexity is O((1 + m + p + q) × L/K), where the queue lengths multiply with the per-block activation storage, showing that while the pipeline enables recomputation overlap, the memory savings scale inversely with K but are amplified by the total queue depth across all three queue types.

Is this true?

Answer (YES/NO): NO